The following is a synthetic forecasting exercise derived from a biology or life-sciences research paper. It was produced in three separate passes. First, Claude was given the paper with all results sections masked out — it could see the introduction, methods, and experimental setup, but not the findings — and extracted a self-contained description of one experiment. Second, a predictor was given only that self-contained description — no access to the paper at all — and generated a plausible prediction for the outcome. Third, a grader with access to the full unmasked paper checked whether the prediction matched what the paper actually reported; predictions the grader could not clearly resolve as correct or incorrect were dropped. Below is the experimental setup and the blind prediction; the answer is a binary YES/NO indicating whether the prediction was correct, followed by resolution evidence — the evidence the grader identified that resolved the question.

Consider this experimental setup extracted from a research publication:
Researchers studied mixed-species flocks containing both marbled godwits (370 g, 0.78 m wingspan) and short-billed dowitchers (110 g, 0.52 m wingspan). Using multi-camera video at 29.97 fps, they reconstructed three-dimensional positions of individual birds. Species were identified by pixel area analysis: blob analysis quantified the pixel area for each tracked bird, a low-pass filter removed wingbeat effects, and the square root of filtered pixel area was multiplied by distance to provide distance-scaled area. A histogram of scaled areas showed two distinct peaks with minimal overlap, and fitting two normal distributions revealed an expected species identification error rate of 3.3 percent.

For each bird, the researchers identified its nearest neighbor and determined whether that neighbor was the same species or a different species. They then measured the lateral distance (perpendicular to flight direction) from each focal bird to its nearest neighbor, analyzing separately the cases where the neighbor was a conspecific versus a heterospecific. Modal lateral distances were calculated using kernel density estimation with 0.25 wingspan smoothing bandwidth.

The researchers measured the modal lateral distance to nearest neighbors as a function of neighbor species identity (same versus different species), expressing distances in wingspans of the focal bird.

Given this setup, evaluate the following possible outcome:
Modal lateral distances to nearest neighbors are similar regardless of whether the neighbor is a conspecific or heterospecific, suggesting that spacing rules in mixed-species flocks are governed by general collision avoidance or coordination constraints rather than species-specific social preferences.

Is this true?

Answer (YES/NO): NO